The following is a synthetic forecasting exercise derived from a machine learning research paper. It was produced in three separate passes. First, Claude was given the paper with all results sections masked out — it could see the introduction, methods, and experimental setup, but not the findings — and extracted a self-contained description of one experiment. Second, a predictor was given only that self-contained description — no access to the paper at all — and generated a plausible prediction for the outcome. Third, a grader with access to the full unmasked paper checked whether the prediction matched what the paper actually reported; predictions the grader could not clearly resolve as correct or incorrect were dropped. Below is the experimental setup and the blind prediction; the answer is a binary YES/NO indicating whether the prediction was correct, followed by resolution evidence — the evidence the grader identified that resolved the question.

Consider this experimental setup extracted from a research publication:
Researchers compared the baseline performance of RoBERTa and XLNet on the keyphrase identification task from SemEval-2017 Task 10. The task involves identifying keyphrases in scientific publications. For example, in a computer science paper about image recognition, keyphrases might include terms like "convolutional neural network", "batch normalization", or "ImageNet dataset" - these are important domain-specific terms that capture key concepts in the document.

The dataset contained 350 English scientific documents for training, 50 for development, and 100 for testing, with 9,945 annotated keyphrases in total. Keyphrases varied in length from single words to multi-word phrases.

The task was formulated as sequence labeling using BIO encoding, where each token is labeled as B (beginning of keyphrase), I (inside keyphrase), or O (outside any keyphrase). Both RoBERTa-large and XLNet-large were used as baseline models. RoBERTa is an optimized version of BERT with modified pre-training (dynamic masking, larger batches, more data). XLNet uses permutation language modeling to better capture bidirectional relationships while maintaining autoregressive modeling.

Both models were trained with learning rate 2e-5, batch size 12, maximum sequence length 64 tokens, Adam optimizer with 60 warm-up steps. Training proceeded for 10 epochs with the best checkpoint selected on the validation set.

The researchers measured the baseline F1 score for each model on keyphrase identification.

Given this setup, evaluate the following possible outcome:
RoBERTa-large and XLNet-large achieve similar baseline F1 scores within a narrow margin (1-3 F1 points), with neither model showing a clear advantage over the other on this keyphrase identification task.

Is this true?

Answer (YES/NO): YES